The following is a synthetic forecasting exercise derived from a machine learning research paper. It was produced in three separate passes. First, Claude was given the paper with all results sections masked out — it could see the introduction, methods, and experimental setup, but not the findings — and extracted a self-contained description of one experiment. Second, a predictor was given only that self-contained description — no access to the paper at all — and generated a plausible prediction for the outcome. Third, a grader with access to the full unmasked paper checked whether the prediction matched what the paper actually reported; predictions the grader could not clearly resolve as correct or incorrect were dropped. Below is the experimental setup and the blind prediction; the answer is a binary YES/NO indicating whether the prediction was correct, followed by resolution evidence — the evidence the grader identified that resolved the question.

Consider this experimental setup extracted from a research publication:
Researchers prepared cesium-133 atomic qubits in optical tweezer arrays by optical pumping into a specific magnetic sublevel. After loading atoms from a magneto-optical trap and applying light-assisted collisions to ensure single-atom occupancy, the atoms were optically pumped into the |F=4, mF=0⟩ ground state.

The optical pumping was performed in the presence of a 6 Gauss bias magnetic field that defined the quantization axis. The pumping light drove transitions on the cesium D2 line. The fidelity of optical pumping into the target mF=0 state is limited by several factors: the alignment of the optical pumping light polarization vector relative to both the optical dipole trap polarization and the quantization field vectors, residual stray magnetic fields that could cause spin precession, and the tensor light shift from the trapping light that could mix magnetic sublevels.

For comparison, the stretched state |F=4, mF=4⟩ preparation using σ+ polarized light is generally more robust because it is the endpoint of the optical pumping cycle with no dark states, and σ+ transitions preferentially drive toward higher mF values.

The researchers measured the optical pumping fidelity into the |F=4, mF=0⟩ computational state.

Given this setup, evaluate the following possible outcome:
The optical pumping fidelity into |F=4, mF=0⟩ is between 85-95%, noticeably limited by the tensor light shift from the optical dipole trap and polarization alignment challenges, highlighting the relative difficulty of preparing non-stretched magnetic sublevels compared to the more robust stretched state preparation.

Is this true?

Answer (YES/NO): NO